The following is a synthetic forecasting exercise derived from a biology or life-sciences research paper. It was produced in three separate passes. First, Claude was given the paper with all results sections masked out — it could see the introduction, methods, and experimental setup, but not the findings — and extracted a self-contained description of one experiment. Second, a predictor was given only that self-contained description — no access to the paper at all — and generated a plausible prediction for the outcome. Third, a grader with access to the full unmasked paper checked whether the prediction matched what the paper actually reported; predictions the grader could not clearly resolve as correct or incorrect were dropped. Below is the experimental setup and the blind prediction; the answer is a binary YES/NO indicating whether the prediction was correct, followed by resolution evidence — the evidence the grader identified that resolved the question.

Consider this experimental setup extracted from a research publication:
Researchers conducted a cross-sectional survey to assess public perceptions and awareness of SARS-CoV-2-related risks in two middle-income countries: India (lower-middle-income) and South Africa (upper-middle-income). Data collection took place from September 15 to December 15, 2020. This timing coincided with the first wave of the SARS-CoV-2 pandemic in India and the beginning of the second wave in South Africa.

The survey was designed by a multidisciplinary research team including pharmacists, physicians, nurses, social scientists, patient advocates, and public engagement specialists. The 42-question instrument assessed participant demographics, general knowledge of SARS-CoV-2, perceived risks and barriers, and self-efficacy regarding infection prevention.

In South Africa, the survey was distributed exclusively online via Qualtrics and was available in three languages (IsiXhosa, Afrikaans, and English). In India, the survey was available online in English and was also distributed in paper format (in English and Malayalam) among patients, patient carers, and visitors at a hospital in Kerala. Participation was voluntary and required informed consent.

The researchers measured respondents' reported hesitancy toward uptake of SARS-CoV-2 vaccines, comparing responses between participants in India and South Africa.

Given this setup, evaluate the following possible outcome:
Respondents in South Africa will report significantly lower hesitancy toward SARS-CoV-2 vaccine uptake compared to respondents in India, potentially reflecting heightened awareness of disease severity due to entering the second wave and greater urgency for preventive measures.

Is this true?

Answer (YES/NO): NO